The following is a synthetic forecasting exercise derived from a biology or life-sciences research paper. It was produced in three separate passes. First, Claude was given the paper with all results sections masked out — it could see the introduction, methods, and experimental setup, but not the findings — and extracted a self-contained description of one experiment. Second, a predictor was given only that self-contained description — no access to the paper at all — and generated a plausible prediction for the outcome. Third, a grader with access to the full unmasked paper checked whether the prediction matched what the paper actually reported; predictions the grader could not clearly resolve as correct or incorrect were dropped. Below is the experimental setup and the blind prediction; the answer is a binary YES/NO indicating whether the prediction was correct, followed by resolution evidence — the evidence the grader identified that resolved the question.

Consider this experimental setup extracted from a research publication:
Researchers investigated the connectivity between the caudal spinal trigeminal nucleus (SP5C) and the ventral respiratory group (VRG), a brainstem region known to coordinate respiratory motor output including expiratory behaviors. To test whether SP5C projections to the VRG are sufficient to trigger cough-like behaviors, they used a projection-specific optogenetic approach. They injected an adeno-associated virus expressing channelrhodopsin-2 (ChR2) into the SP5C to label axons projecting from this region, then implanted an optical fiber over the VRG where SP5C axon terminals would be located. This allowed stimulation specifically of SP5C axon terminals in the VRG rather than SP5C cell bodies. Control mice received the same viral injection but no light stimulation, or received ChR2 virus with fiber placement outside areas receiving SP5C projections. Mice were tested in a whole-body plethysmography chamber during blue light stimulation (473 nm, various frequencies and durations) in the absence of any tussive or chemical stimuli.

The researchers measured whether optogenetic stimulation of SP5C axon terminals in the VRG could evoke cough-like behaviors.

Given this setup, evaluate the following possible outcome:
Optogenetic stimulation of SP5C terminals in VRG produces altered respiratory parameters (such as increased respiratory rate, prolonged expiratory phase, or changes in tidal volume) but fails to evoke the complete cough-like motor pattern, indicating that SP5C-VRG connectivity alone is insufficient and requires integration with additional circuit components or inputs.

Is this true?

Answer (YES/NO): NO